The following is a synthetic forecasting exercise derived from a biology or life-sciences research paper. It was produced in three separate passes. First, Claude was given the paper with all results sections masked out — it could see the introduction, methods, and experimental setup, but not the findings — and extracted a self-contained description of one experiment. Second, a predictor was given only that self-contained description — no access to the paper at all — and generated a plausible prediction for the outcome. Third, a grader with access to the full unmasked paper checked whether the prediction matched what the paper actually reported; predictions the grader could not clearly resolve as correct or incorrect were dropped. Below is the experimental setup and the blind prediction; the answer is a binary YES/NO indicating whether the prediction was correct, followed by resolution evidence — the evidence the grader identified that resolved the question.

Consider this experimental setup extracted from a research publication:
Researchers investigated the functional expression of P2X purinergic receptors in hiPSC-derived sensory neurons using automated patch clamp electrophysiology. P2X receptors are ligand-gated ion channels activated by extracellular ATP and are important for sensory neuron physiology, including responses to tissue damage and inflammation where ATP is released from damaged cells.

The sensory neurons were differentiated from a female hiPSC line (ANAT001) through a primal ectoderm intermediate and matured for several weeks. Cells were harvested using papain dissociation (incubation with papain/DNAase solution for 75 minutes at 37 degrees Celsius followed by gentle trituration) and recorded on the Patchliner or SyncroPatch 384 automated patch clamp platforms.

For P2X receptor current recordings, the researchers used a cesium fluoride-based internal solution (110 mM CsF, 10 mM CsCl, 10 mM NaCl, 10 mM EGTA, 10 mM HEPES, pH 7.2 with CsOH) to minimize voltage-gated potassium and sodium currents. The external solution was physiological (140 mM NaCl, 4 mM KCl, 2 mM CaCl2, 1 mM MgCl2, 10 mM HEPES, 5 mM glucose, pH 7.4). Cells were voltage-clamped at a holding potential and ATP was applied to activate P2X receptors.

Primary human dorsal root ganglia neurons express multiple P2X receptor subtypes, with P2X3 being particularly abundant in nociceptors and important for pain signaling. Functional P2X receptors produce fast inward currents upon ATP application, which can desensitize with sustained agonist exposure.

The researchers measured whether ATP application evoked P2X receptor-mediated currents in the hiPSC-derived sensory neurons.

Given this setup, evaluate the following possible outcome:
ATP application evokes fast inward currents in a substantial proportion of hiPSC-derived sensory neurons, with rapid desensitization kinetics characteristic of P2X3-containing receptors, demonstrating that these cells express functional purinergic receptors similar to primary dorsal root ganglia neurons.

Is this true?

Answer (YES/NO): YES